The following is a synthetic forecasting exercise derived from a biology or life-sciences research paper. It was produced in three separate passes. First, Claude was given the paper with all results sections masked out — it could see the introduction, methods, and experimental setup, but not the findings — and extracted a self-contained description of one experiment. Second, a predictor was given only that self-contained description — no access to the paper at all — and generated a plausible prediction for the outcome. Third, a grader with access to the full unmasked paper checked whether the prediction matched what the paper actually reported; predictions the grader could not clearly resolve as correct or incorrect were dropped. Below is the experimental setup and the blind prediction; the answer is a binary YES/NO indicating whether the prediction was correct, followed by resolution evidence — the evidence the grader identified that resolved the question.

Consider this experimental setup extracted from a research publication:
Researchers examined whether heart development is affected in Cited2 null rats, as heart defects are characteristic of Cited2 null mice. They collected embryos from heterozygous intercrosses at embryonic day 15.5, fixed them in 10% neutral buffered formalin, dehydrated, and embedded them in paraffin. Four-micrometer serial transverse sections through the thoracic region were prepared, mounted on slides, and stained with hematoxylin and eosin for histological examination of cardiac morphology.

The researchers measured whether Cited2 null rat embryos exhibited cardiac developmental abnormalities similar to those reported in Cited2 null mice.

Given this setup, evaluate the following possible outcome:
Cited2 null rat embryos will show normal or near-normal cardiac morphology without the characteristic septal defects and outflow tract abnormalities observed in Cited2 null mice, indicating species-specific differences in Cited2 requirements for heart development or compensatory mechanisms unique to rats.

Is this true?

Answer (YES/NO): NO